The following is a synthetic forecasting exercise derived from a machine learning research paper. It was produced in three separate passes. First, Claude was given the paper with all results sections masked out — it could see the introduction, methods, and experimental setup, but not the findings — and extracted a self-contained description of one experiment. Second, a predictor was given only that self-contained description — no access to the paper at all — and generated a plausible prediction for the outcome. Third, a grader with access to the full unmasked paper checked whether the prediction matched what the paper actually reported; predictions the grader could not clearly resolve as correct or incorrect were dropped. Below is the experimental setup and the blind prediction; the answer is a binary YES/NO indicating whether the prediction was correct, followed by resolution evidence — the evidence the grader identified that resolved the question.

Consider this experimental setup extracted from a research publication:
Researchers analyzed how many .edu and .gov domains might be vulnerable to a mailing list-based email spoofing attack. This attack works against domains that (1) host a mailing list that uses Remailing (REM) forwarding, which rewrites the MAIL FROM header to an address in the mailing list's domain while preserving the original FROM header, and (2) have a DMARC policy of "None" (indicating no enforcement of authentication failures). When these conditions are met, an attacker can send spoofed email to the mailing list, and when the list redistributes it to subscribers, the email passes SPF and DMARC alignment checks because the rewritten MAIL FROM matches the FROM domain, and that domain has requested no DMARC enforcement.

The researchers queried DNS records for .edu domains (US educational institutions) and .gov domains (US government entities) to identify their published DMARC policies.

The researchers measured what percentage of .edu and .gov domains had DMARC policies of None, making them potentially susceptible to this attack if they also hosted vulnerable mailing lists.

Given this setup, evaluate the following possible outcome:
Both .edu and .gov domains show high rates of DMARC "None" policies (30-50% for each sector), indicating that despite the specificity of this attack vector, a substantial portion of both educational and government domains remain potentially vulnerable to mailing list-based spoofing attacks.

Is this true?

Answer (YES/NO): NO